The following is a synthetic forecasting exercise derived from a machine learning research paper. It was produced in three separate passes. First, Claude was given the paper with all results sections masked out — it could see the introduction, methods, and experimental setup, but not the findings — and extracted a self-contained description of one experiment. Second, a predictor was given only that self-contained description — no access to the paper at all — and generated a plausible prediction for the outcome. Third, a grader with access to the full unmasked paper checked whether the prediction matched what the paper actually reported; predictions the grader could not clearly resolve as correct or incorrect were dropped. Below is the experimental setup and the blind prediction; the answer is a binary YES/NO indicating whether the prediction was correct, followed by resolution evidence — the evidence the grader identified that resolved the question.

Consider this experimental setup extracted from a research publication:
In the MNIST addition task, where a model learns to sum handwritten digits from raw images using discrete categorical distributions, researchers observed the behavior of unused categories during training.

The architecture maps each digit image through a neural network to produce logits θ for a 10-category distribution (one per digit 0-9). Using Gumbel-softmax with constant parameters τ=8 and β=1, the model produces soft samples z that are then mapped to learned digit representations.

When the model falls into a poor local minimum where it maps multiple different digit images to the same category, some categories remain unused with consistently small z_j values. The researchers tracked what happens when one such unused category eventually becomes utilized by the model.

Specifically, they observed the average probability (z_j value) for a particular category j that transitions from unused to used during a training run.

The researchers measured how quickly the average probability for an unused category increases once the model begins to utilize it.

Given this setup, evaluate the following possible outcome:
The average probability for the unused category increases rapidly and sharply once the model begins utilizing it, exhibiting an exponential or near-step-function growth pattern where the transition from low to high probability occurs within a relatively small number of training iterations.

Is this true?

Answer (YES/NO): YES